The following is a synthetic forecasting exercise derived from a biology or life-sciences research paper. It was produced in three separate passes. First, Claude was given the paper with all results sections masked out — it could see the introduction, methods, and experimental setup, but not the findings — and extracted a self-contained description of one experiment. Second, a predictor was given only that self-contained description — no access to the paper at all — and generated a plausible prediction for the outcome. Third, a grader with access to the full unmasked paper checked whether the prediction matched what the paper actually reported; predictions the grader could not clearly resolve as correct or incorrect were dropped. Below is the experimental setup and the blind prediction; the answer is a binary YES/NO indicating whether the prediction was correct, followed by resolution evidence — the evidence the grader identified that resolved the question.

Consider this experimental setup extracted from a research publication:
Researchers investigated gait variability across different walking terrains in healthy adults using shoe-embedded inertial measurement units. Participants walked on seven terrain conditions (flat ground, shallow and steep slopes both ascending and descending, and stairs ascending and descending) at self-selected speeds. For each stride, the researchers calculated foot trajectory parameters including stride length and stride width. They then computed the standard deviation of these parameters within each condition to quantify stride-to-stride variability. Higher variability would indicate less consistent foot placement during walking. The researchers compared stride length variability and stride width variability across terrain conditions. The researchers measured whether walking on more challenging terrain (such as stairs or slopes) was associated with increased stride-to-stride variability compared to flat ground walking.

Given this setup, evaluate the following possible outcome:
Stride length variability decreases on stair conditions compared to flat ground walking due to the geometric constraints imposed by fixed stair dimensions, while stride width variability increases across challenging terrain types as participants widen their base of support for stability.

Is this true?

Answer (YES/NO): NO